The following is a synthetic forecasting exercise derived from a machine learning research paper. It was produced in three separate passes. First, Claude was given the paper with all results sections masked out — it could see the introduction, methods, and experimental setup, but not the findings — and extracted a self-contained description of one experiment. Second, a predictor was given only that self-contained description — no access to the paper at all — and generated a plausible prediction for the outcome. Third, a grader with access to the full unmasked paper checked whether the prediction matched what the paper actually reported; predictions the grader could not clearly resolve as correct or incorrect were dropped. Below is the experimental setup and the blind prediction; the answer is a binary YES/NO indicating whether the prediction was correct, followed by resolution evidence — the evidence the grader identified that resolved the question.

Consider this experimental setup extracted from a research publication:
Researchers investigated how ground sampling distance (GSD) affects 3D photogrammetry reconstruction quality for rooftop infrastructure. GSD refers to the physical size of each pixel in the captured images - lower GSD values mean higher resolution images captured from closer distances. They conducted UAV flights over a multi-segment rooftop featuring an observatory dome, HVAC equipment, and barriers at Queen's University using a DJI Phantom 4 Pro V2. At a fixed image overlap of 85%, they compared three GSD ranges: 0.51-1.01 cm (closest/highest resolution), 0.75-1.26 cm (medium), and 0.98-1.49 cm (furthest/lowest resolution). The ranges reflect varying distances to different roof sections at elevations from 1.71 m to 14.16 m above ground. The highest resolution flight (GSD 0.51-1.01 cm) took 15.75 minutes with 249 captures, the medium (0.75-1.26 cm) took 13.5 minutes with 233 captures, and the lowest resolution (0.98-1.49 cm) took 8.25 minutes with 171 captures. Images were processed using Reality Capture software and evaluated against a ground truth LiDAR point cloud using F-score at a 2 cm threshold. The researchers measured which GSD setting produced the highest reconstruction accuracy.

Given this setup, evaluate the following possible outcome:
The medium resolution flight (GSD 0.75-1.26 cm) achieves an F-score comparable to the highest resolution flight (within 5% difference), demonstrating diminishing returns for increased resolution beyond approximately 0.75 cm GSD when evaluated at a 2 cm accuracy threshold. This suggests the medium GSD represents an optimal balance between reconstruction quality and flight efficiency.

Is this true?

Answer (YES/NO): NO